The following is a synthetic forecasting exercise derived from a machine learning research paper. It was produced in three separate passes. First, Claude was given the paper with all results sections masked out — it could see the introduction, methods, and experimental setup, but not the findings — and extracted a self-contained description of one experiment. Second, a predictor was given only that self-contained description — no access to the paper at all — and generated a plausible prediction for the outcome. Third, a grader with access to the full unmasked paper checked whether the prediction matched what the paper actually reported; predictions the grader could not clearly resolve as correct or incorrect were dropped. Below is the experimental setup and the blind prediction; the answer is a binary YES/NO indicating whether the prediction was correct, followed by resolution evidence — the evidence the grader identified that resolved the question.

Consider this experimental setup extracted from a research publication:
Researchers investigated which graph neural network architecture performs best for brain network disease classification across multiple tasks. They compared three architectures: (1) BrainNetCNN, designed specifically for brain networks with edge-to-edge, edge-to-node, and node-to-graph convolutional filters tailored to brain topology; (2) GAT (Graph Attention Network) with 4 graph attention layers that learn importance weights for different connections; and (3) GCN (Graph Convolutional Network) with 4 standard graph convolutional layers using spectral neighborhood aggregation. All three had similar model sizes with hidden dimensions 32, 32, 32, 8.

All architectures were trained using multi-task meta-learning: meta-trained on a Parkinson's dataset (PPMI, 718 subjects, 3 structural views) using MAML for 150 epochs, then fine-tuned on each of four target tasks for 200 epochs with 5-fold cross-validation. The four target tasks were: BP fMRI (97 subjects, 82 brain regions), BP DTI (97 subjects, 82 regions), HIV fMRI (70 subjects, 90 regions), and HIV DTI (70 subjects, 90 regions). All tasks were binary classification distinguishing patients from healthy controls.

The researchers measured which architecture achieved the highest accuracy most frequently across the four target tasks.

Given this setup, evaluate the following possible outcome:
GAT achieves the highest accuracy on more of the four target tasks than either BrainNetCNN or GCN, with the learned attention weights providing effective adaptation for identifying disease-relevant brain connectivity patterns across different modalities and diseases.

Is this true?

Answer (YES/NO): NO